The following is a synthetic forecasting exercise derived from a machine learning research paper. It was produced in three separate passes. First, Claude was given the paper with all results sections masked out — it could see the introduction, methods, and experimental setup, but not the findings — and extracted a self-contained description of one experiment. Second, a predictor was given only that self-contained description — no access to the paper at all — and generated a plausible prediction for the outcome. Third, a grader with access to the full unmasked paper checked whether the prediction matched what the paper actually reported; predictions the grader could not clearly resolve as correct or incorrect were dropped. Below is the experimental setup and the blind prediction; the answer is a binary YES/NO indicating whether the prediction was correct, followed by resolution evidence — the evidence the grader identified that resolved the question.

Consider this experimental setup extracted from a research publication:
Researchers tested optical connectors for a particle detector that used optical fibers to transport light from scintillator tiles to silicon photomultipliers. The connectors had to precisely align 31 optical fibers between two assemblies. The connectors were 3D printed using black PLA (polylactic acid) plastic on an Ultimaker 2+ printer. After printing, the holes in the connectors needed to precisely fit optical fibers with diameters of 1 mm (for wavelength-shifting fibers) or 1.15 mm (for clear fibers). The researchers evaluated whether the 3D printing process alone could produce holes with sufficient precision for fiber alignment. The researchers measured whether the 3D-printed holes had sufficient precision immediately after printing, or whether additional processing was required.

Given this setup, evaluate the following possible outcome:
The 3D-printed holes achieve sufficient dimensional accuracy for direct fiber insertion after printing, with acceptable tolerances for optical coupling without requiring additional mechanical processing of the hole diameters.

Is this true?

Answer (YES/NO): NO